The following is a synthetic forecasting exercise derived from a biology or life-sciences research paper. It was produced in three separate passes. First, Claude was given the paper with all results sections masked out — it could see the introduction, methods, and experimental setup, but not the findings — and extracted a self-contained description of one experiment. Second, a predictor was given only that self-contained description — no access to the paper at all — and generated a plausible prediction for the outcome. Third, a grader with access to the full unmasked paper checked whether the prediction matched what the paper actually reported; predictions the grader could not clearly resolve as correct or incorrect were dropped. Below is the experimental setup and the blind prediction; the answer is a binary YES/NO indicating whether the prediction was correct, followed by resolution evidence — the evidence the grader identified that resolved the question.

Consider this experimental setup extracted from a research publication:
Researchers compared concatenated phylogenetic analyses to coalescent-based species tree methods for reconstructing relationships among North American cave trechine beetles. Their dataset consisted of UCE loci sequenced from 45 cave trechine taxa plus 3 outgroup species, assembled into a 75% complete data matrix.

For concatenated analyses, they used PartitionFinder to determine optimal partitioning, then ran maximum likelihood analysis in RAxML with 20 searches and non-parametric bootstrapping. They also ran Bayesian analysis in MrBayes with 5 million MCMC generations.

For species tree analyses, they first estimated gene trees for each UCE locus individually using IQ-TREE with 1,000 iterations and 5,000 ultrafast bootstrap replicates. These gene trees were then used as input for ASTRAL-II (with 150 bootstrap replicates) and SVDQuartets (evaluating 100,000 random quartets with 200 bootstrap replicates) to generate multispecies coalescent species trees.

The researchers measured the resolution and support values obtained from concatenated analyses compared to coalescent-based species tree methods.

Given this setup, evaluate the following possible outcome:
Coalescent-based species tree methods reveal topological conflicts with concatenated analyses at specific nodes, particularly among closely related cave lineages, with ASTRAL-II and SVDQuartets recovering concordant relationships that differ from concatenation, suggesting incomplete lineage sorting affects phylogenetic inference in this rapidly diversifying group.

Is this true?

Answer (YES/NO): NO